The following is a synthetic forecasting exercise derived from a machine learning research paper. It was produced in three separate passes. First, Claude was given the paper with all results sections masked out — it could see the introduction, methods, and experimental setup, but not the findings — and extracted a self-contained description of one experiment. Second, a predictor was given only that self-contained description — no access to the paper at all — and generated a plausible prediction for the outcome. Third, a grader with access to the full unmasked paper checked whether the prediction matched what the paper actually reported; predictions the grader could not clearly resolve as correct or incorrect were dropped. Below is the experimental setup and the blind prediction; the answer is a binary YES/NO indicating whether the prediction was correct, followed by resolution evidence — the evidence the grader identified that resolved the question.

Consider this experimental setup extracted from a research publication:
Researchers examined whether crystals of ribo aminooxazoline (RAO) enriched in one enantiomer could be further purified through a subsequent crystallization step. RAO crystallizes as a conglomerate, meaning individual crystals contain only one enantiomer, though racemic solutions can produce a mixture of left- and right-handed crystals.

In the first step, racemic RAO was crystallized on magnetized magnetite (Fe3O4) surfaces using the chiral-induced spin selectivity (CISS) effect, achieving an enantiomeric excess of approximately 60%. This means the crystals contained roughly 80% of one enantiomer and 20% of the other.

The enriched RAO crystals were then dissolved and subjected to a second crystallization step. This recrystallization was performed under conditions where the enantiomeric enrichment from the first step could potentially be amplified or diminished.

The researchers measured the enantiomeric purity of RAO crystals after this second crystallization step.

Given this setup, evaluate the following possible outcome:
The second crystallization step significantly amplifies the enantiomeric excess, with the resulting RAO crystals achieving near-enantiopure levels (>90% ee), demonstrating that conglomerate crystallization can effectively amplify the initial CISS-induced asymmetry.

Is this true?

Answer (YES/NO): YES